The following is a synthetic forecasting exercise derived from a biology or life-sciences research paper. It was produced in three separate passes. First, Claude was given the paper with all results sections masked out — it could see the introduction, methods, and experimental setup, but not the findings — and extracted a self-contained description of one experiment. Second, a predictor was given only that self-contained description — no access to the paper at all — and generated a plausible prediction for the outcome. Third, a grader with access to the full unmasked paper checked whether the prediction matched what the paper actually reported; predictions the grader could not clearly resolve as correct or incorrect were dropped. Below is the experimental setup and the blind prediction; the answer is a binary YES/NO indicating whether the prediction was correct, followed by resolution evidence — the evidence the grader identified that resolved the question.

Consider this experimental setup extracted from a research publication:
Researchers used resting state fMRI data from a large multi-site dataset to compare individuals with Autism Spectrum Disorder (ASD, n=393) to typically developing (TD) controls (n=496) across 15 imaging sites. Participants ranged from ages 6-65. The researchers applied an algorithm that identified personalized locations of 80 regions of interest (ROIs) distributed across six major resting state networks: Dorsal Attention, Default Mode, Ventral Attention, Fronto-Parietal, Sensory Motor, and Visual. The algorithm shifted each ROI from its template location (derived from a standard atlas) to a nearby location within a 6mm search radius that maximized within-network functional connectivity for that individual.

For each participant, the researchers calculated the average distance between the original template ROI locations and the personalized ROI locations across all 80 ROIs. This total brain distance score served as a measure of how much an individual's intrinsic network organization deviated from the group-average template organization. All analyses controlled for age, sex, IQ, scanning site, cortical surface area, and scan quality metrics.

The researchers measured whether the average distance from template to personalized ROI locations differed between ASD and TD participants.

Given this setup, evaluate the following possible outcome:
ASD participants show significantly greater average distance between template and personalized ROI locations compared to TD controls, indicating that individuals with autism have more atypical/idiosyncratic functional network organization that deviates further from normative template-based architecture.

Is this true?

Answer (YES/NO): YES